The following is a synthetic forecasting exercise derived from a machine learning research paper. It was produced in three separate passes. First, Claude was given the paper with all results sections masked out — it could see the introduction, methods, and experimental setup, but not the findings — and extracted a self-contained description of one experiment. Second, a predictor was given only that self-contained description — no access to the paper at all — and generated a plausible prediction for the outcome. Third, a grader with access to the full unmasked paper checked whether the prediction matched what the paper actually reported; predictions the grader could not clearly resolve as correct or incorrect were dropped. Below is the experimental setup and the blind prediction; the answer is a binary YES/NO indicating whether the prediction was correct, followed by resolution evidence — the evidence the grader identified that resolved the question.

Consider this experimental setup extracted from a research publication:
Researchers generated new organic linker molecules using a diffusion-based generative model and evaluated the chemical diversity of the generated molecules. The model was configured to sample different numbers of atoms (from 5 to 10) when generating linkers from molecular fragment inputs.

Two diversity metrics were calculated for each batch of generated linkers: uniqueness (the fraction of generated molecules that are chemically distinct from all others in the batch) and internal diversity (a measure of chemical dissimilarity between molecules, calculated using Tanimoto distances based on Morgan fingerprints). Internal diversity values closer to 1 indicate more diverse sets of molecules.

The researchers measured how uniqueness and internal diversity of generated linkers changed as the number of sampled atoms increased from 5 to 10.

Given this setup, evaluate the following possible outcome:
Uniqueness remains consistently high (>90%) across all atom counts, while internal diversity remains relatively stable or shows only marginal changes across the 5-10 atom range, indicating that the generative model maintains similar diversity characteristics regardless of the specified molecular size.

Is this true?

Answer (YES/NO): NO